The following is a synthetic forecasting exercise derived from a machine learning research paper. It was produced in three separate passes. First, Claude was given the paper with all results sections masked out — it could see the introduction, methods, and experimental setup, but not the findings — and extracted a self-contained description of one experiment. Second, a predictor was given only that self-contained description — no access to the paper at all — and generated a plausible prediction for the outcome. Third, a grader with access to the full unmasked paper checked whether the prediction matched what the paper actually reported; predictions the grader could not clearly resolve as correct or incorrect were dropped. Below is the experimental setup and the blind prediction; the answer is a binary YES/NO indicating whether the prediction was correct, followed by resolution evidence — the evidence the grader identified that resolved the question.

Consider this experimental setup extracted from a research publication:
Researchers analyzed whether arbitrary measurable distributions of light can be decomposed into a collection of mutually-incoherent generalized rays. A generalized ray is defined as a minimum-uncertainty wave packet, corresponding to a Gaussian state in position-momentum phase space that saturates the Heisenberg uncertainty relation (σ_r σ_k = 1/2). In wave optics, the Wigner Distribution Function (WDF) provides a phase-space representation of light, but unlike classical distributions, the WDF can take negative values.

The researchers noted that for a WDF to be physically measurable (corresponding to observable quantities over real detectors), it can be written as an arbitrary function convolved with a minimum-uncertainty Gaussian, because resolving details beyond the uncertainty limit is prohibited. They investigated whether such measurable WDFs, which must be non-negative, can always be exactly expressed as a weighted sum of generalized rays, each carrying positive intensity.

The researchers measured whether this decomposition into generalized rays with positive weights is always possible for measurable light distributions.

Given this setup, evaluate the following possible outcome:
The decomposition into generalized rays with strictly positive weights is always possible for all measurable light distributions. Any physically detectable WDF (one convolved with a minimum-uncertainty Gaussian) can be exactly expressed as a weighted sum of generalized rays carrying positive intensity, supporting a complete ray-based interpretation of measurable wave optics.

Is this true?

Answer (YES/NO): YES